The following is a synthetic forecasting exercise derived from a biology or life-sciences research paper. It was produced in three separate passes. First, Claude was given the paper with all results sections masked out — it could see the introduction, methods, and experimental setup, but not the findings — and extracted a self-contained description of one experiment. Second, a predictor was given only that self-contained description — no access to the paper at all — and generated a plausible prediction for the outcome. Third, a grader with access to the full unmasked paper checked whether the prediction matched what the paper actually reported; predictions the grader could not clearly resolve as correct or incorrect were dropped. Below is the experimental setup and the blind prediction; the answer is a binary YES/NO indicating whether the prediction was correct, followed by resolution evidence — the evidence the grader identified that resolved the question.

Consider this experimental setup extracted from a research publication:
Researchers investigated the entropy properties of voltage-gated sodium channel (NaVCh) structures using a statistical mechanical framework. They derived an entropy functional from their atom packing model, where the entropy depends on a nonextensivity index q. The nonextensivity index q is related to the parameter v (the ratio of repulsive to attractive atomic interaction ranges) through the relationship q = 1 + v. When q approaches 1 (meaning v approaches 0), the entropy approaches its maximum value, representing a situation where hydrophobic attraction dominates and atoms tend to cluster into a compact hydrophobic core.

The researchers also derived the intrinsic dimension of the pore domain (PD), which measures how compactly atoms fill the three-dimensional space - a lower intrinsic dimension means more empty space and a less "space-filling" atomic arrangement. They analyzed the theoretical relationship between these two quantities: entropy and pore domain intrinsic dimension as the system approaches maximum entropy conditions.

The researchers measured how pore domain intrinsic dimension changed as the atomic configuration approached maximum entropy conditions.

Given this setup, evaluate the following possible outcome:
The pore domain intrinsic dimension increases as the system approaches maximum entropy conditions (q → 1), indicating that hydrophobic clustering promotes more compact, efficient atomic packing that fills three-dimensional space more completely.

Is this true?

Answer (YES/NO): NO